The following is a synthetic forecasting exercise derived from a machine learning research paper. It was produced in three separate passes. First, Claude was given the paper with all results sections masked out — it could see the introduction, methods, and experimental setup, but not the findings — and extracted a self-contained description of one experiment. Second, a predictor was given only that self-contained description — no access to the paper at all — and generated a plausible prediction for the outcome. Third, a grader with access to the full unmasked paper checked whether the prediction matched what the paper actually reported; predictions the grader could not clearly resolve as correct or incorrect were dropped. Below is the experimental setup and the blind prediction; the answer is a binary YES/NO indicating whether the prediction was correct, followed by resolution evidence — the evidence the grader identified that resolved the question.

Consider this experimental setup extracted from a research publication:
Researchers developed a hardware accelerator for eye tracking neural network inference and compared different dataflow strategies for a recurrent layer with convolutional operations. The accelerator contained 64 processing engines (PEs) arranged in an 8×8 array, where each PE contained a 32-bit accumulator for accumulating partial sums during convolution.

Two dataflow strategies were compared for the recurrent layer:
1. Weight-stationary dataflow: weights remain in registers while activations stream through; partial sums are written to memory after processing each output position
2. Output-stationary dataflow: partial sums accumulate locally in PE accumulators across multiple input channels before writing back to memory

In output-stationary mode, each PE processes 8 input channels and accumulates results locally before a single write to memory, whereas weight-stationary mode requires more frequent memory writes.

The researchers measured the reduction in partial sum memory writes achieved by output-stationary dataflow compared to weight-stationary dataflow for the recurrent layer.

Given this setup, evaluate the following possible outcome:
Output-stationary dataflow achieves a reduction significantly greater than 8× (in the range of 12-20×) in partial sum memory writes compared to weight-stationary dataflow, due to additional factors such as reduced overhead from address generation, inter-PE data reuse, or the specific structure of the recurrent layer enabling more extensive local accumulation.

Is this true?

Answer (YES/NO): NO